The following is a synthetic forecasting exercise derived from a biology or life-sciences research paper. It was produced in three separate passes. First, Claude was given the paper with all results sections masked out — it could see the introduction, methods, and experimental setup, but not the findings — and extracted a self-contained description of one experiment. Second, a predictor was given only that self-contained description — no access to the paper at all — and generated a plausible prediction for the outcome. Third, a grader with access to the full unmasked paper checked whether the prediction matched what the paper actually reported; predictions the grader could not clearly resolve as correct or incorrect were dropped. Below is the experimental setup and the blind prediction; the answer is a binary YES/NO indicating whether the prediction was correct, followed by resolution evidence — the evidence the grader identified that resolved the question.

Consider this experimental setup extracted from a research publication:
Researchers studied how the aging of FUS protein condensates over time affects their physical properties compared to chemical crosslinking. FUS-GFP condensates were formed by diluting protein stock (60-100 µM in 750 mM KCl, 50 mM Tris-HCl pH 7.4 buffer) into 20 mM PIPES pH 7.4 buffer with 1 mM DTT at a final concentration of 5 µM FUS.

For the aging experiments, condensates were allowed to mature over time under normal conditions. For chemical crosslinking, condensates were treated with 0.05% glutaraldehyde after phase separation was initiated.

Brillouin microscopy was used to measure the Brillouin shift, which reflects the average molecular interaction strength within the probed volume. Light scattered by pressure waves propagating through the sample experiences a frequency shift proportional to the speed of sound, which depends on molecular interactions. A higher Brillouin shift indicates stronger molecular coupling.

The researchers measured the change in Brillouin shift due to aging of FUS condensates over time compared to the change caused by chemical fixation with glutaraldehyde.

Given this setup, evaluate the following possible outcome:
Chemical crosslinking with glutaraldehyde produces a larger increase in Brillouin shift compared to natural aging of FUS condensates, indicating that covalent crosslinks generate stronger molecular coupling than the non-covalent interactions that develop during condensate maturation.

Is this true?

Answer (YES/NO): YES